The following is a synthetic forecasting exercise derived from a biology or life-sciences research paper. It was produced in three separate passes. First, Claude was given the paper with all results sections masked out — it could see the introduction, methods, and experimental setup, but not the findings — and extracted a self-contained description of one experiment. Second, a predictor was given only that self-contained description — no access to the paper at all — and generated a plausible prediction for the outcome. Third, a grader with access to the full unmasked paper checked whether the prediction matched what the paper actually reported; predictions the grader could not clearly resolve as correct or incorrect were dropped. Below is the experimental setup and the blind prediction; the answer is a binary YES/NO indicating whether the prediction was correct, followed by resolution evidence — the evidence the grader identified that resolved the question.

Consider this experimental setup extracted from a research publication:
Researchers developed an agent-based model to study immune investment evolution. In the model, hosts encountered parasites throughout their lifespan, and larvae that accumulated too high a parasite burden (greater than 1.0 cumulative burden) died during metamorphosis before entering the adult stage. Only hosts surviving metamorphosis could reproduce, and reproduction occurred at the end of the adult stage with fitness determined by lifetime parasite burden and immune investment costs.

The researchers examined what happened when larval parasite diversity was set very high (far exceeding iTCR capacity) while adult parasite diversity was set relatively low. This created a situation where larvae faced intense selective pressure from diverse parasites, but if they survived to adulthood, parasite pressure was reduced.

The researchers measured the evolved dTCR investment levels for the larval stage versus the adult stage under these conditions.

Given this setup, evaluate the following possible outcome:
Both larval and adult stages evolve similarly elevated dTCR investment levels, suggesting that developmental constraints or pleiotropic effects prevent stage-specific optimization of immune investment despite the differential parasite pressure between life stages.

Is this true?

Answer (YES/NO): NO